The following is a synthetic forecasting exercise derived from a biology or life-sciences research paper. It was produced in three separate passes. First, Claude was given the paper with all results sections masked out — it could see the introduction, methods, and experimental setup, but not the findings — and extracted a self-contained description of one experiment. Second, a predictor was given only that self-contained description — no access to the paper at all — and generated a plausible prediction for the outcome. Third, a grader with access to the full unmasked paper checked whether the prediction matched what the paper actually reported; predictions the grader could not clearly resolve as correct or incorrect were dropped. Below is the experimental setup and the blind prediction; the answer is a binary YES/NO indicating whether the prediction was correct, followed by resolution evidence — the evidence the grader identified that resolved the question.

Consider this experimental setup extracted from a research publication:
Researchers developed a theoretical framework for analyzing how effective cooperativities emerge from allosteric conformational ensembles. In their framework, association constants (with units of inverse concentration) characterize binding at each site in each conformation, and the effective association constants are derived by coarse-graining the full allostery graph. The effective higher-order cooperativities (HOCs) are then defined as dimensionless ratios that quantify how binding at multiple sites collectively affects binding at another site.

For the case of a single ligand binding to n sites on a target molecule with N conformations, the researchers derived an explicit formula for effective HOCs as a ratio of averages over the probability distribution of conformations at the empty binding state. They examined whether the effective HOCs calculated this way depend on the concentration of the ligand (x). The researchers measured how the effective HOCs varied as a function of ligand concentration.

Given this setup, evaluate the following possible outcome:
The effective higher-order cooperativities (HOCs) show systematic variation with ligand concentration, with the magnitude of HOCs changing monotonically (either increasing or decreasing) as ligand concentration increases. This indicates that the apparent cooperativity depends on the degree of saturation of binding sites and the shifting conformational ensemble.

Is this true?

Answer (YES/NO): NO